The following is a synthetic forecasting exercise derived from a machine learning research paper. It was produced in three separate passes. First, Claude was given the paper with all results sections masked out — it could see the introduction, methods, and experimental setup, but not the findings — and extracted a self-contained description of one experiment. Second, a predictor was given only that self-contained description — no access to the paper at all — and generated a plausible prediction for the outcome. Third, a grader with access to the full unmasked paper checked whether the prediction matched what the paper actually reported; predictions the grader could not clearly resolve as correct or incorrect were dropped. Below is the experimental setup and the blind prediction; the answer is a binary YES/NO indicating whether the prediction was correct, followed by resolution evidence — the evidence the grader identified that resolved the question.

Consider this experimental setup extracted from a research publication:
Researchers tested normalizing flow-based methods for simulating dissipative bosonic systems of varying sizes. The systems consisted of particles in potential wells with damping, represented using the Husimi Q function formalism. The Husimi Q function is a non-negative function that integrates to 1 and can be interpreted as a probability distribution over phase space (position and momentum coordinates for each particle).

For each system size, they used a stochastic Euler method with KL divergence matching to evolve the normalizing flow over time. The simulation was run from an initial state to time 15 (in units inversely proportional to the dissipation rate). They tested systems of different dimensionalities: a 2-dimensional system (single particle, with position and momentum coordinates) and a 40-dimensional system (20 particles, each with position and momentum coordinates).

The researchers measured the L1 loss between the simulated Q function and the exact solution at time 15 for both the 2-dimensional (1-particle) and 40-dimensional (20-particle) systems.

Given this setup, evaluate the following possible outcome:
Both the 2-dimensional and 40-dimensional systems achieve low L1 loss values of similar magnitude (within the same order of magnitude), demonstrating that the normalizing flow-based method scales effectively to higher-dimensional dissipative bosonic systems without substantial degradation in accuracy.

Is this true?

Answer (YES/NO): NO